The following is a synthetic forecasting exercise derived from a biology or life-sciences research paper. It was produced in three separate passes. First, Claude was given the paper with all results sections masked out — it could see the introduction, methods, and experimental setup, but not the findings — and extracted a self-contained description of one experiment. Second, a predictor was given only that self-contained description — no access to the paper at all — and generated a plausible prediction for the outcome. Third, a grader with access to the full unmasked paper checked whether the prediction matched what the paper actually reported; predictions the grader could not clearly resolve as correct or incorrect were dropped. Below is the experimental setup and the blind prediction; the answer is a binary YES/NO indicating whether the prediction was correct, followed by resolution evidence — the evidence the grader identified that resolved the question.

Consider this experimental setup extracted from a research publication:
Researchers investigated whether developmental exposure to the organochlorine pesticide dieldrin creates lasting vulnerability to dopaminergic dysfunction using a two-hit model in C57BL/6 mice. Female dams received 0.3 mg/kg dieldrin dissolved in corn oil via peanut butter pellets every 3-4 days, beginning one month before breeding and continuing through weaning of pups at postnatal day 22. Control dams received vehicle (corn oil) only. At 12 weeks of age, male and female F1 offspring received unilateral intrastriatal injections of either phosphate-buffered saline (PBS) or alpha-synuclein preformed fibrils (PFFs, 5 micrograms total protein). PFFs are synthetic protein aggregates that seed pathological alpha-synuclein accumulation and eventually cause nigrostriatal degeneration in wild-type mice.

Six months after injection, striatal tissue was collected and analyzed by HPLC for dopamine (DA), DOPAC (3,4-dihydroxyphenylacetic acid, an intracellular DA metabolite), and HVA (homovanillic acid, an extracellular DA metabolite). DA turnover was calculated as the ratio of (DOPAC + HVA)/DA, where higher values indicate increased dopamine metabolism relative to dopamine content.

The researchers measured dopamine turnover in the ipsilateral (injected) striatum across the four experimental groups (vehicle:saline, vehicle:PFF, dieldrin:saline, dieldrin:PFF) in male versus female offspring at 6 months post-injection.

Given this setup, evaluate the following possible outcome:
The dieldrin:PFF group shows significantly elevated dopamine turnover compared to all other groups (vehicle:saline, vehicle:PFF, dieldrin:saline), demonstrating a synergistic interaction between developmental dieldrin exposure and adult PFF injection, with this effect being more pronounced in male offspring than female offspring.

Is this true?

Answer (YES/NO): NO